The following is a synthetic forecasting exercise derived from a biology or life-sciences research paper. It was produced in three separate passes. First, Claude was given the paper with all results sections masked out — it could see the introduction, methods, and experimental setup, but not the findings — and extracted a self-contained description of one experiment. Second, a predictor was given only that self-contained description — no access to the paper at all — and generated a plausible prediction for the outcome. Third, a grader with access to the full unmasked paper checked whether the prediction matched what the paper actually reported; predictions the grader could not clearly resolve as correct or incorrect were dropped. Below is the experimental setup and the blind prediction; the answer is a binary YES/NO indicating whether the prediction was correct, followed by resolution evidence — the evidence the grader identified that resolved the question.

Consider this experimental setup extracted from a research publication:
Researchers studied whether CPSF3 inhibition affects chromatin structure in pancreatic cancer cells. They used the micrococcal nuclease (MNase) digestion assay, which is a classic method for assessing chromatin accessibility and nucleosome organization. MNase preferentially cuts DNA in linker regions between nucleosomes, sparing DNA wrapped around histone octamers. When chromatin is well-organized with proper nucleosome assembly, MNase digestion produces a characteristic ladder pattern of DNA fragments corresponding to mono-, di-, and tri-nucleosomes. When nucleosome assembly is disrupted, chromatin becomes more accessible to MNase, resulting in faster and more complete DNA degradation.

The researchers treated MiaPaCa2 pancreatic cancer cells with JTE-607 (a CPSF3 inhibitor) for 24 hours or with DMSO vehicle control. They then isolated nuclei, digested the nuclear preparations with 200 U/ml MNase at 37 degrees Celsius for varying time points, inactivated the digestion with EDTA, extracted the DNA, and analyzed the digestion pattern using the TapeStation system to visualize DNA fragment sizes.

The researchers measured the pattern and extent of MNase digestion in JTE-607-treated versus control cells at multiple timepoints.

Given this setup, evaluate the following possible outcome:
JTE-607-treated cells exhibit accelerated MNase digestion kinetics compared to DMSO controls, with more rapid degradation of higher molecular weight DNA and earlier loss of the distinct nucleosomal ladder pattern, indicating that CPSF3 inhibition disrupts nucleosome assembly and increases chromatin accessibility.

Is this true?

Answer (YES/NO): YES